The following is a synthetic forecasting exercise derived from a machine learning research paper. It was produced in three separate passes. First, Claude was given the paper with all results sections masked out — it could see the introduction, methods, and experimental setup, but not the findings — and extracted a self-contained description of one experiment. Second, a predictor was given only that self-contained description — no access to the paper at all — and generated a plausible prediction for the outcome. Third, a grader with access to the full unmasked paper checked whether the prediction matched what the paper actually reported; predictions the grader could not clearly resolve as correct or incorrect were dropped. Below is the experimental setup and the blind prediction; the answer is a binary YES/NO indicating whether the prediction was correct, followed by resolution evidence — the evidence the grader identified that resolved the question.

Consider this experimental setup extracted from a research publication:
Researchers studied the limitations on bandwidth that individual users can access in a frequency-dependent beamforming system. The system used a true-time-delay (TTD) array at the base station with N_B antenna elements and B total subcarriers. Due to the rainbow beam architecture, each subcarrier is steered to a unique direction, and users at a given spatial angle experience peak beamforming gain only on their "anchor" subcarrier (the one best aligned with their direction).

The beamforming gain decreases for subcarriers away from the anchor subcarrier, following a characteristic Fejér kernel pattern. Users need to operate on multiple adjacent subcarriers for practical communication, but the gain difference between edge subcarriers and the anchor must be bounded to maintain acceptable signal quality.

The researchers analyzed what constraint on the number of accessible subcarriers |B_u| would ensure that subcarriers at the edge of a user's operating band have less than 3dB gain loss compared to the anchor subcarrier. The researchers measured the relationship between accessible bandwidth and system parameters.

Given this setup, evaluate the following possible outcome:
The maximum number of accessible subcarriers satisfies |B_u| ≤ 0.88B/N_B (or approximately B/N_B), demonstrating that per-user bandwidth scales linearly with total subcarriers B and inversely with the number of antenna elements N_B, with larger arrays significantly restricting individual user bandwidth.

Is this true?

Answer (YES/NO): NO